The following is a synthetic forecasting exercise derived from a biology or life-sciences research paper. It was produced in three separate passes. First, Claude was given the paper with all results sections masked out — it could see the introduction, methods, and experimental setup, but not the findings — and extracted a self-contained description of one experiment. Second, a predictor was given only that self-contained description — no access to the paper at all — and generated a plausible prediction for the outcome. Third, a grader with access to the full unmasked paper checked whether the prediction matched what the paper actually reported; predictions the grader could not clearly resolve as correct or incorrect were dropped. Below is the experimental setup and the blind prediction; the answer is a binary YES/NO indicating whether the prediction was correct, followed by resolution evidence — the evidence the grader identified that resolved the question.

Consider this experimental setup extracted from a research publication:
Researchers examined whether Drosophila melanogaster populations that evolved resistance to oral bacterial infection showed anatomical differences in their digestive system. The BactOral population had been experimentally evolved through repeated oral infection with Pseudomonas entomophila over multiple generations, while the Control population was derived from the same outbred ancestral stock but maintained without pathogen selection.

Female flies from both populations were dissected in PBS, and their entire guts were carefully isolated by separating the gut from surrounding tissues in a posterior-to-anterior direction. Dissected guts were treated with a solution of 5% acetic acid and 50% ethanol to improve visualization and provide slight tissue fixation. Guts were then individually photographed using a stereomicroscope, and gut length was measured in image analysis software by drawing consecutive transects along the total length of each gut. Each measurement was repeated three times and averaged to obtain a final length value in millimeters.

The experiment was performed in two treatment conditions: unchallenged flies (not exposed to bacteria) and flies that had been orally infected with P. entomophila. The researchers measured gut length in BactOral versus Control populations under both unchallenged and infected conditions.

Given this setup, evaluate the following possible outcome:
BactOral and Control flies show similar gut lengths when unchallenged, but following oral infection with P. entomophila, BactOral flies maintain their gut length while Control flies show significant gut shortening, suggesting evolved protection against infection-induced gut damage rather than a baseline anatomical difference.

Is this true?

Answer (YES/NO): NO